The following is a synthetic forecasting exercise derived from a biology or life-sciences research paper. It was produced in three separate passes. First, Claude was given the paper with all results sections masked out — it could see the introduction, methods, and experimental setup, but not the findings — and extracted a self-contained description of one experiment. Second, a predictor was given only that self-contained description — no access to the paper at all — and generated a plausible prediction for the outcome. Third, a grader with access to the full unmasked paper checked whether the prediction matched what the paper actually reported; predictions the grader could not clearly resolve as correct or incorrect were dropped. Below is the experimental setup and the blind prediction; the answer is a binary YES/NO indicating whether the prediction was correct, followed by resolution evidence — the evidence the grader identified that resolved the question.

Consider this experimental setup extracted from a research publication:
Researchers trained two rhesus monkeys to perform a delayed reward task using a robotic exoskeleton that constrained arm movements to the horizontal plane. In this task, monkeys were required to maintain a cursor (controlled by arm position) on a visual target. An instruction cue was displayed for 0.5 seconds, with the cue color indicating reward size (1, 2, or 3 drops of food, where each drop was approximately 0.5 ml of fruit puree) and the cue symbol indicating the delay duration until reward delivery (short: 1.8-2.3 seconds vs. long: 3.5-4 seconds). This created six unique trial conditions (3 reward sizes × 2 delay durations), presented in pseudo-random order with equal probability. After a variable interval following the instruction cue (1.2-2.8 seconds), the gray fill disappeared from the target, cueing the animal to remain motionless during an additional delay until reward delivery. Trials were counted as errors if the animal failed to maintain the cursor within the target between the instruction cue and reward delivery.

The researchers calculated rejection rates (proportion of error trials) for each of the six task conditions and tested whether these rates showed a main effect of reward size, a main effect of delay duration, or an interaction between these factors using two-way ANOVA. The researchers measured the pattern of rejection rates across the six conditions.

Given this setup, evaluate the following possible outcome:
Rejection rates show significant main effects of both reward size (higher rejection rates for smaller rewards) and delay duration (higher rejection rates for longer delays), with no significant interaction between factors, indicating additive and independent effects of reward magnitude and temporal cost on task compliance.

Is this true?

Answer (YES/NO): NO